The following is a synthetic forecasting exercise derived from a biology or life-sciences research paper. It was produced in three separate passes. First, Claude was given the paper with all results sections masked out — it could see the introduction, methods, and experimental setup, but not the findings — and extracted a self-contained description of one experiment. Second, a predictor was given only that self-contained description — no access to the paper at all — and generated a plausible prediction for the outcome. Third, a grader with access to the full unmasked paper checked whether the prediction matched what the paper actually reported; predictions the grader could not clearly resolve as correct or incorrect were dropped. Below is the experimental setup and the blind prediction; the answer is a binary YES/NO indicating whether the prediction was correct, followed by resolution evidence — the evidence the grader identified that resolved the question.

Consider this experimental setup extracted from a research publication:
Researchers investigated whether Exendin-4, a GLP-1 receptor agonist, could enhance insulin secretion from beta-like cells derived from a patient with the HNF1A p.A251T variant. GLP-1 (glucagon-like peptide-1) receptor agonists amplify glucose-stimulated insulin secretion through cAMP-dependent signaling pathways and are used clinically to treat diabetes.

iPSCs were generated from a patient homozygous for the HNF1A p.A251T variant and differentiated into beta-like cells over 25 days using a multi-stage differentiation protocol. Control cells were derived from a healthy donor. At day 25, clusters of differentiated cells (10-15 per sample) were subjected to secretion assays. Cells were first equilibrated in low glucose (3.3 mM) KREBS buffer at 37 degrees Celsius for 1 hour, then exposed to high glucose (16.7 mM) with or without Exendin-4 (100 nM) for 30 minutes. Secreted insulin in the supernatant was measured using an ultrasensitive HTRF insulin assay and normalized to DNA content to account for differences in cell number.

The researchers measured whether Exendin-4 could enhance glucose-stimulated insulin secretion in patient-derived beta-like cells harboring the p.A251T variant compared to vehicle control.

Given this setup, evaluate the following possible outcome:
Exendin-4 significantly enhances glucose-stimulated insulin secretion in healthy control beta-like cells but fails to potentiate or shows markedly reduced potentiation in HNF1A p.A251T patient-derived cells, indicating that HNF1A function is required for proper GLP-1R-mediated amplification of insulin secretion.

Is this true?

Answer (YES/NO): NO